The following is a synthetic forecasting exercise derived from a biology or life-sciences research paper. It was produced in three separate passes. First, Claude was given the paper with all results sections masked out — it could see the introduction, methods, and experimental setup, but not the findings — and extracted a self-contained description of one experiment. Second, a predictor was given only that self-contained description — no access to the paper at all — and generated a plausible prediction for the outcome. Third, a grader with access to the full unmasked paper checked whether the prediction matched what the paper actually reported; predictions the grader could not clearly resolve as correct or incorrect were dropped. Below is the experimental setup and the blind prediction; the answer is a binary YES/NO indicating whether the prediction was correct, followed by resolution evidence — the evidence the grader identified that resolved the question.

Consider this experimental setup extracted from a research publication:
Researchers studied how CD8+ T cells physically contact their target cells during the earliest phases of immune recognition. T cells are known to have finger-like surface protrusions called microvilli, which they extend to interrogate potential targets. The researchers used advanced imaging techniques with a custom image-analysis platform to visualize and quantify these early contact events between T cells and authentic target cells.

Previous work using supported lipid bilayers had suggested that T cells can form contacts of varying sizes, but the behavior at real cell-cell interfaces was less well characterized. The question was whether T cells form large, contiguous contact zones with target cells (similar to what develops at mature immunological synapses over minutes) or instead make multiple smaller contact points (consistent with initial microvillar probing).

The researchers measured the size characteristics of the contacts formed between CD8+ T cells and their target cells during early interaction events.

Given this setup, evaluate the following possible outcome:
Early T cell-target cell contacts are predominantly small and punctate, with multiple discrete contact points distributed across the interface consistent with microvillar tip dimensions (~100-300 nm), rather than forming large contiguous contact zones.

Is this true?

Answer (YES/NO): NO